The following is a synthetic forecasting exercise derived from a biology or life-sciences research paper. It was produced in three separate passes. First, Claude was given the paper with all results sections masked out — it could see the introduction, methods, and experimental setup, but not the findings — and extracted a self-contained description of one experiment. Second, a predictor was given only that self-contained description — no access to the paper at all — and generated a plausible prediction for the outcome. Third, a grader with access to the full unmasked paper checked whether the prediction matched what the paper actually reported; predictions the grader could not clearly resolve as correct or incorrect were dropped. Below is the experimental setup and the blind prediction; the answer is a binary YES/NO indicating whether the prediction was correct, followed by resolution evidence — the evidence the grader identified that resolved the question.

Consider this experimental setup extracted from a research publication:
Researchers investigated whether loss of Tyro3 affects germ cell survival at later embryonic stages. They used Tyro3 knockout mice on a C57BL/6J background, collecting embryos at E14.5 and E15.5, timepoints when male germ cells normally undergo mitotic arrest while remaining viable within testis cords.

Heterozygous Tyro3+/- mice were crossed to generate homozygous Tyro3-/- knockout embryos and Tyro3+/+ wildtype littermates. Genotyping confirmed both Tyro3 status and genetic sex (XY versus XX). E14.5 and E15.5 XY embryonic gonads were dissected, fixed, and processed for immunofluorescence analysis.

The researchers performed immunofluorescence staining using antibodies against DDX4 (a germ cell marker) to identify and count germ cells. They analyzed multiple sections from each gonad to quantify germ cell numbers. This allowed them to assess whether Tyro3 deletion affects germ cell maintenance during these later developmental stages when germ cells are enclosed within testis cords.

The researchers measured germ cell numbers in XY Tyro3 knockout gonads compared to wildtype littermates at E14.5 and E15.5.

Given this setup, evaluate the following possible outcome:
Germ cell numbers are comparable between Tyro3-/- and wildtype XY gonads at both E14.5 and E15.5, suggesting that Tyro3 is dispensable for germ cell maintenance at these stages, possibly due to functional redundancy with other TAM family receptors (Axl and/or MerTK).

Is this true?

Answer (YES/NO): YES